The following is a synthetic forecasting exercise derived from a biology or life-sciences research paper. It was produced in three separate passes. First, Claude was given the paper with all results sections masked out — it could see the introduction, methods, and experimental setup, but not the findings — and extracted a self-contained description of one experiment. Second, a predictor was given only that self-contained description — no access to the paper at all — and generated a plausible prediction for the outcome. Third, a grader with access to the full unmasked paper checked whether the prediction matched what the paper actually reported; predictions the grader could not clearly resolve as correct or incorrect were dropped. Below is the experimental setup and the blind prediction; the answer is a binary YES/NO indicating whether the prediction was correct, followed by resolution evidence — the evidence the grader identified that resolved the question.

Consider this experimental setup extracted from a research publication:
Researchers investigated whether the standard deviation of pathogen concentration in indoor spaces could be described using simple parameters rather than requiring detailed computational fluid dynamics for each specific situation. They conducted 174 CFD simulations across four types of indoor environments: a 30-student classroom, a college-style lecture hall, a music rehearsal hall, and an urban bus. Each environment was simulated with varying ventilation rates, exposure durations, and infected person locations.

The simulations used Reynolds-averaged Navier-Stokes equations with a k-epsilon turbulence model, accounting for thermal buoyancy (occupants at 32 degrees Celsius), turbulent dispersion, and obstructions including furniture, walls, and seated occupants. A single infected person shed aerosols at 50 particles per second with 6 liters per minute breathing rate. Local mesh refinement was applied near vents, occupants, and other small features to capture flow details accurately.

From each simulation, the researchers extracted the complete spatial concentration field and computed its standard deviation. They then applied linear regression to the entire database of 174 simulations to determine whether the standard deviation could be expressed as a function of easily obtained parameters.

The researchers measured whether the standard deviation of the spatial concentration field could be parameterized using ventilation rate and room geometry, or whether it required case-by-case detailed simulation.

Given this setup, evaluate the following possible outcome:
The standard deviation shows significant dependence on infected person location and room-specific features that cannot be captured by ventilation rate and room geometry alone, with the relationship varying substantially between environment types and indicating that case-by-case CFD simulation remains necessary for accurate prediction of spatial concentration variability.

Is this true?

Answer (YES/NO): NO